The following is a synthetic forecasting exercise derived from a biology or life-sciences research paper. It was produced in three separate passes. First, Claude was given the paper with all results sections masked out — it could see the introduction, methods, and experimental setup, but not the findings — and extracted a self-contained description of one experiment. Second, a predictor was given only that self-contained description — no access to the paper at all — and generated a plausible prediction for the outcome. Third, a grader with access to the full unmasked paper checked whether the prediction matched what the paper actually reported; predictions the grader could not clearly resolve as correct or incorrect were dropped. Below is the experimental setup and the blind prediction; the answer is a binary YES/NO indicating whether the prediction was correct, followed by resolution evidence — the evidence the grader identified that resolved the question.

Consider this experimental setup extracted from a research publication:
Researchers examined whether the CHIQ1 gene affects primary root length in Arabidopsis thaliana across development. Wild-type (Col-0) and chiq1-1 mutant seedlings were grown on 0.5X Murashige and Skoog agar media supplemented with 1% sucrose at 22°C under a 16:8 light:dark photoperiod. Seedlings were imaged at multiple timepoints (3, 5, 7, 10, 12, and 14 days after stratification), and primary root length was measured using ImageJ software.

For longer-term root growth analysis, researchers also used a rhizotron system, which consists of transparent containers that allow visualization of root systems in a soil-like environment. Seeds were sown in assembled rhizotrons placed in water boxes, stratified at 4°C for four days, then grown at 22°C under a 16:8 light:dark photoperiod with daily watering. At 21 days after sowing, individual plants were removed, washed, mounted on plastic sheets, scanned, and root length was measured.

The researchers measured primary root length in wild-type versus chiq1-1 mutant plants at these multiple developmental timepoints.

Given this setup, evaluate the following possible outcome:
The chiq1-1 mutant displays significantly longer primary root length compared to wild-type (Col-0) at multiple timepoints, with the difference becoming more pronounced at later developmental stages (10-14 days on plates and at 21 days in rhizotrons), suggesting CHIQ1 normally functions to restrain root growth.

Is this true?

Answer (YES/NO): NO